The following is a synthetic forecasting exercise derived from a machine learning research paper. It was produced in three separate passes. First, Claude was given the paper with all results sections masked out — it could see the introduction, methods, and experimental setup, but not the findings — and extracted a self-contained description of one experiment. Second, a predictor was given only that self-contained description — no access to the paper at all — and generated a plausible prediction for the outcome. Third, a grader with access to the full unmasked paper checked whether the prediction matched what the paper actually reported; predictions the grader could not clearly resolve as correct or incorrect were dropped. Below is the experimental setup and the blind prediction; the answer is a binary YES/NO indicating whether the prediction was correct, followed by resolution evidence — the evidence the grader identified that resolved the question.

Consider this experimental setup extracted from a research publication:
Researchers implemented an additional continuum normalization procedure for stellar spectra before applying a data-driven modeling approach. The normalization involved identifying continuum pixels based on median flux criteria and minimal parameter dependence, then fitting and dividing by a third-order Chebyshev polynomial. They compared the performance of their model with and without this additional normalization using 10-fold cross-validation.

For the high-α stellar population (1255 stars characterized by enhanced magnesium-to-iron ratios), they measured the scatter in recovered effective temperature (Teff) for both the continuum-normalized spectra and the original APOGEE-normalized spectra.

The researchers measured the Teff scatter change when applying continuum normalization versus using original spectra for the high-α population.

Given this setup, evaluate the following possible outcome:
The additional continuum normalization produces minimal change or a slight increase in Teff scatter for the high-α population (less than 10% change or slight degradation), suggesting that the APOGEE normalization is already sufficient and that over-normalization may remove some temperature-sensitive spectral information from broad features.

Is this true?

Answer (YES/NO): YES